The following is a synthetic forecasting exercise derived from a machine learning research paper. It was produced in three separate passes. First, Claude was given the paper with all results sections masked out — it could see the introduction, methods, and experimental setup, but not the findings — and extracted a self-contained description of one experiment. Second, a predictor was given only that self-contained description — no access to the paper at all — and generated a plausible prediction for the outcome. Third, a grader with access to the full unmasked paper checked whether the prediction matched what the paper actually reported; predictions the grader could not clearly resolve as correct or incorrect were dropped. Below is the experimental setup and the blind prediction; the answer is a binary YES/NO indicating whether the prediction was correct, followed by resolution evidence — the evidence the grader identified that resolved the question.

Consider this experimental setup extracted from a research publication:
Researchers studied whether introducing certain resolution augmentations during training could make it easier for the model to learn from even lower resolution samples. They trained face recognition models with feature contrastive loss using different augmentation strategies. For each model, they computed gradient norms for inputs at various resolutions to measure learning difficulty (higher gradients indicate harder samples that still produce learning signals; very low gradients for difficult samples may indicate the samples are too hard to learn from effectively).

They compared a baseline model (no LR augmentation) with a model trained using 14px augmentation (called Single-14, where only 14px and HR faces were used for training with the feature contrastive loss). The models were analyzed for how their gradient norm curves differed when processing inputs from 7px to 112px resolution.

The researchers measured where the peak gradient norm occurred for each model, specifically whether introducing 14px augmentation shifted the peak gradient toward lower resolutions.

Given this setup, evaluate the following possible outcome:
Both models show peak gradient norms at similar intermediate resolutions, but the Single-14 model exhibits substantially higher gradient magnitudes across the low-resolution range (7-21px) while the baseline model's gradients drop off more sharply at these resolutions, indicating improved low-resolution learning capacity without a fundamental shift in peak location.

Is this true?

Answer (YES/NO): NO